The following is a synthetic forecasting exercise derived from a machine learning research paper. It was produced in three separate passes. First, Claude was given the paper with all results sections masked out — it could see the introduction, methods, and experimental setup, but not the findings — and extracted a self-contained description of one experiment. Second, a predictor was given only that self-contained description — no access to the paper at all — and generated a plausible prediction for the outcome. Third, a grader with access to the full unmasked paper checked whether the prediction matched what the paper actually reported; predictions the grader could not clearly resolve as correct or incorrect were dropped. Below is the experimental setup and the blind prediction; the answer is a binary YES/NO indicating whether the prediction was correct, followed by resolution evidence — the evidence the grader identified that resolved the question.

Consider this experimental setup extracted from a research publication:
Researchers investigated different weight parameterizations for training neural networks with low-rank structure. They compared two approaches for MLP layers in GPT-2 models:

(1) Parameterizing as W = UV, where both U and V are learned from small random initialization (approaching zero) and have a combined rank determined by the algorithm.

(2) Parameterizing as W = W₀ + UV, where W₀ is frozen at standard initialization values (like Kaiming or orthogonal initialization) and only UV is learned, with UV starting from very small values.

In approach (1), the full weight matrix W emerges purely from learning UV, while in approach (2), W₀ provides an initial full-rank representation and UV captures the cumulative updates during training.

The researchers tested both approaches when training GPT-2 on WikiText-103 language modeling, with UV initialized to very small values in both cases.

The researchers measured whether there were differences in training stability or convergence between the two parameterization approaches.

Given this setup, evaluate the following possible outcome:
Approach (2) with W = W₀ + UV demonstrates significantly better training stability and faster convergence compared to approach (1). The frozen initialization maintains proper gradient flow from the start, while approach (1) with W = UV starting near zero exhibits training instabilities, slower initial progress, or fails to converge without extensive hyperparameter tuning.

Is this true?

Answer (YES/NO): YES